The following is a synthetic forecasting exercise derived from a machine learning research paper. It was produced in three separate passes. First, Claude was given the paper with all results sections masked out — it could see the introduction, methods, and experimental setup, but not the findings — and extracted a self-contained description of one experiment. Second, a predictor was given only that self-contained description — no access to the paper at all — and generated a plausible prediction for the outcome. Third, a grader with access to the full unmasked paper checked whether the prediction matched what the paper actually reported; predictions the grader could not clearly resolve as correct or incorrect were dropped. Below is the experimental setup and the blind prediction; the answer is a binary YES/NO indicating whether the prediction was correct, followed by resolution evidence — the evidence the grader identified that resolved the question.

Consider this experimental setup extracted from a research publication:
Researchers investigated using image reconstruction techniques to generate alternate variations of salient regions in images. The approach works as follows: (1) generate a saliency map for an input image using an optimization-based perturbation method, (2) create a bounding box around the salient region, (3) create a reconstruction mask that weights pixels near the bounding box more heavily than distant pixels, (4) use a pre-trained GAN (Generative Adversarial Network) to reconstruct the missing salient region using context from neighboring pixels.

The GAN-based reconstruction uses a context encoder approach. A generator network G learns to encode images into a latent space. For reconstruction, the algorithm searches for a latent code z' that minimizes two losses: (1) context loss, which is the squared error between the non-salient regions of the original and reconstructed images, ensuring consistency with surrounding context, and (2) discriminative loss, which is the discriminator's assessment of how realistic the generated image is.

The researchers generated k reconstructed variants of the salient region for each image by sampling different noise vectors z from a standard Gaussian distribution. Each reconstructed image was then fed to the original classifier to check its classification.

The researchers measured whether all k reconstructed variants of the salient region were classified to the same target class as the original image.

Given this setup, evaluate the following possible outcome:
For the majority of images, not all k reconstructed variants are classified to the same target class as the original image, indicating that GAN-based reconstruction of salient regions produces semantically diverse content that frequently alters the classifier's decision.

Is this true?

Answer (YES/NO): YES